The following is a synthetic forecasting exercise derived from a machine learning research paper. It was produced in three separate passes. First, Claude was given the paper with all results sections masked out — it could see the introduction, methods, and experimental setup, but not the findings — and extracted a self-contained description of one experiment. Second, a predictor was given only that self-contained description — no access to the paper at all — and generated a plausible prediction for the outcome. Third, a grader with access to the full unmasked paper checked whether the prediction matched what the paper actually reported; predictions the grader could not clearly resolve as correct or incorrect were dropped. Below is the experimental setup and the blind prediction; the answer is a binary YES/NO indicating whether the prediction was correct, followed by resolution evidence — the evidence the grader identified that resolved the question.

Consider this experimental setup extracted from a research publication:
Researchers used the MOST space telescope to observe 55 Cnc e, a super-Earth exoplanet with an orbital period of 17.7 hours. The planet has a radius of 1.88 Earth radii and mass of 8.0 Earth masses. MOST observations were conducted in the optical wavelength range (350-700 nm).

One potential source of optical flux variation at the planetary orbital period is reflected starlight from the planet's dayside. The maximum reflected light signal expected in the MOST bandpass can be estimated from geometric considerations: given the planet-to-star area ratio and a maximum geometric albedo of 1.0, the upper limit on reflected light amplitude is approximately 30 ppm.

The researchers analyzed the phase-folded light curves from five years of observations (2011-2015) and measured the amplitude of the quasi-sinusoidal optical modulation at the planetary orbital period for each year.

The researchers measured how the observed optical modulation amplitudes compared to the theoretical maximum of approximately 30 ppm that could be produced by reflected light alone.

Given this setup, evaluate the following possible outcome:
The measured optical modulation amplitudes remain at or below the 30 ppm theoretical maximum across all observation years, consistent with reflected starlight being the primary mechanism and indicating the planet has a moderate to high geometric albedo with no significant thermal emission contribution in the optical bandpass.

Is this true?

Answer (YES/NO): NO